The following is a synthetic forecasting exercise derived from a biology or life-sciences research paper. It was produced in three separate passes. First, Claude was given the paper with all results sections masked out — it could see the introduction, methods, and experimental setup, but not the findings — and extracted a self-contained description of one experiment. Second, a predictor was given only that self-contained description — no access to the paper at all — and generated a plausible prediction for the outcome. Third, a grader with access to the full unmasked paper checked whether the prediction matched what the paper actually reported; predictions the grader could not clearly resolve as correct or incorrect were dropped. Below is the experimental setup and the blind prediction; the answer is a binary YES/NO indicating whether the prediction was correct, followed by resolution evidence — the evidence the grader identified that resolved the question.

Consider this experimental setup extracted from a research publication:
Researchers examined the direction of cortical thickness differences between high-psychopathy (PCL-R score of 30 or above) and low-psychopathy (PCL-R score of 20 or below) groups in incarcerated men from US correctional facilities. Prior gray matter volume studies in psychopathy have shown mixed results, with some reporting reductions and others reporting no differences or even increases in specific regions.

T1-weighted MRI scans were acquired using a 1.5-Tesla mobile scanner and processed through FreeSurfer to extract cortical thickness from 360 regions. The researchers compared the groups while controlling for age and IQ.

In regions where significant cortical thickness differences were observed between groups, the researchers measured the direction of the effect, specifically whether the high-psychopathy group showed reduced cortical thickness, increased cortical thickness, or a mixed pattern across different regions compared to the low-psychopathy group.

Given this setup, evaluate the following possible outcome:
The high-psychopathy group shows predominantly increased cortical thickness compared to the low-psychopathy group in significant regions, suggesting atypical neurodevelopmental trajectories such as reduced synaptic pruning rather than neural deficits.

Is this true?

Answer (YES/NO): NO